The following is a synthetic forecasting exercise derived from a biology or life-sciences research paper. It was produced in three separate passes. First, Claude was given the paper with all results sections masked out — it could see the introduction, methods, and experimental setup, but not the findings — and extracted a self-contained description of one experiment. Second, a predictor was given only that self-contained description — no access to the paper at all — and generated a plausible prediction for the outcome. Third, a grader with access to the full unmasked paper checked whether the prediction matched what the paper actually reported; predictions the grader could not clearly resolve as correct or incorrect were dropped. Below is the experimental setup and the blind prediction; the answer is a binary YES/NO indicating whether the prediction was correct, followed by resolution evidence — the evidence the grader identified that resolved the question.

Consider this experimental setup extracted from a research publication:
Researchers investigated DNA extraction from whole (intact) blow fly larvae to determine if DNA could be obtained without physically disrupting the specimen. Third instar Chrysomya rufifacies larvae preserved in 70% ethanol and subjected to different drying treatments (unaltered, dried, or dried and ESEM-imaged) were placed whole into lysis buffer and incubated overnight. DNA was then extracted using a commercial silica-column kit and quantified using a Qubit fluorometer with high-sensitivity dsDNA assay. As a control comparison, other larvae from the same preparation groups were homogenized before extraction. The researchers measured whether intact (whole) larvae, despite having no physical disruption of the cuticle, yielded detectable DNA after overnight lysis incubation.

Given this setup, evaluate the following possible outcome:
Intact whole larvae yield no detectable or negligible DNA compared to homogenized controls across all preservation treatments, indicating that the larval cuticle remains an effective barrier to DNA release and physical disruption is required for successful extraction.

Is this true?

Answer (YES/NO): NO